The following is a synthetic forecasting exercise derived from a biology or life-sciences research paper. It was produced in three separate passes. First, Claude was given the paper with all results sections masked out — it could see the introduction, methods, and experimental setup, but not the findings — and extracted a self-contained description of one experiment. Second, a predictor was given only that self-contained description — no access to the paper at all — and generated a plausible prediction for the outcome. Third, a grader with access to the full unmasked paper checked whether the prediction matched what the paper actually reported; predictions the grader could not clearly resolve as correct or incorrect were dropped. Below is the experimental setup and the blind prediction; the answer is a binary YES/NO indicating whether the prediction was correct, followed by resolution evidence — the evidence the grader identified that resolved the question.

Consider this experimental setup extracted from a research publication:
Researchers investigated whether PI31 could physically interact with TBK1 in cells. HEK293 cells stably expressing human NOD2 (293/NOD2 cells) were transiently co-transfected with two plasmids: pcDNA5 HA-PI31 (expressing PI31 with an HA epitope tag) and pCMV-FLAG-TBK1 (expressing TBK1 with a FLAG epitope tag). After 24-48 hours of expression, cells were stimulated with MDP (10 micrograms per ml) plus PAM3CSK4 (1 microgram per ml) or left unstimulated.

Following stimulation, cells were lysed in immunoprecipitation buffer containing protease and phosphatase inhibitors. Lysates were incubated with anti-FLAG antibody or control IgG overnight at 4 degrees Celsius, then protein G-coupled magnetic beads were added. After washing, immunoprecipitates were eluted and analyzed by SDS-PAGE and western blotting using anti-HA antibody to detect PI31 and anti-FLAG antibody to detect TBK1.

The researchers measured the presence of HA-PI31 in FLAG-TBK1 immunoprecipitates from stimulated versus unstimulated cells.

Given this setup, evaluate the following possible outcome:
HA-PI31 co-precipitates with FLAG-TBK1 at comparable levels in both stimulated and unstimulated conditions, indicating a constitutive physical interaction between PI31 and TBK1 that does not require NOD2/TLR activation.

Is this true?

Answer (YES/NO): NO